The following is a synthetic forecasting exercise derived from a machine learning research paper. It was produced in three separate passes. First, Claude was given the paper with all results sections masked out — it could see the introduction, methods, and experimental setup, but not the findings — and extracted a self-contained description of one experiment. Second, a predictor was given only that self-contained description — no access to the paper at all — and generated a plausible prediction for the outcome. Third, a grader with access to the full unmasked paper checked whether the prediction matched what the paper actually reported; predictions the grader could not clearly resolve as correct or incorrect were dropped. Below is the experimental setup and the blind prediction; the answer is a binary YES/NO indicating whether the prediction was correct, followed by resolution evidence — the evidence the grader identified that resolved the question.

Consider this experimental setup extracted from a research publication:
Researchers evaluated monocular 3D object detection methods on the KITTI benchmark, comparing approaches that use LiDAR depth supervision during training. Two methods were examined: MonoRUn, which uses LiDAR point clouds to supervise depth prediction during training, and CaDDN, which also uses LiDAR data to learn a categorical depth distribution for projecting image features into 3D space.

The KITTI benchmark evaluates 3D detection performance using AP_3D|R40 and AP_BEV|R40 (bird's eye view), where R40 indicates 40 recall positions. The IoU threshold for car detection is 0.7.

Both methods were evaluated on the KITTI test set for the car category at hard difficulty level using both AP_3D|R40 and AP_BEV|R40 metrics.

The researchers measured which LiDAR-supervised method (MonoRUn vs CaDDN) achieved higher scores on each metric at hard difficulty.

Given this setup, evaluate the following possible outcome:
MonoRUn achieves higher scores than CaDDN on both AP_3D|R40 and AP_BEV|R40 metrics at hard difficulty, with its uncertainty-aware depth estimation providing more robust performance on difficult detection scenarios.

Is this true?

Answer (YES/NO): NO